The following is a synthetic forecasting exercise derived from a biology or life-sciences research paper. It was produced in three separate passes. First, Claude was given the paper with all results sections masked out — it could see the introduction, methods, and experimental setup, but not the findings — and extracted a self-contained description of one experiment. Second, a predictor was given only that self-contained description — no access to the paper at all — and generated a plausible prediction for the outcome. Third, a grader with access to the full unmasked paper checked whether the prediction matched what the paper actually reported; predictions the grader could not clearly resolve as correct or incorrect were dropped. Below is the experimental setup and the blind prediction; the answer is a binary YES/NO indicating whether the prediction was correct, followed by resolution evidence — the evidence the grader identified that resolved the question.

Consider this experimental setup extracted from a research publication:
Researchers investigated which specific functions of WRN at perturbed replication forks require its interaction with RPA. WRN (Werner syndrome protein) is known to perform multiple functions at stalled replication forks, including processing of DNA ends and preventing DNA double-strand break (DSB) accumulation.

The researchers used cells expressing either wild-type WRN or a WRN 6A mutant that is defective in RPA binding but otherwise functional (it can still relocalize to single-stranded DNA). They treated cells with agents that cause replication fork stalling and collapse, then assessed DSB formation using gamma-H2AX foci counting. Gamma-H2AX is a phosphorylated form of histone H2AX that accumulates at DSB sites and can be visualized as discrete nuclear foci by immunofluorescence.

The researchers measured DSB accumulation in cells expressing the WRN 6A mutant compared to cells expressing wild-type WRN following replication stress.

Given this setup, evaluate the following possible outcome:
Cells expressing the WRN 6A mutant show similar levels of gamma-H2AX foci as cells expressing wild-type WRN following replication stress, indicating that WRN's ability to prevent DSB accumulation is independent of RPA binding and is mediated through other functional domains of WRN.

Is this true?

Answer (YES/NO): YES